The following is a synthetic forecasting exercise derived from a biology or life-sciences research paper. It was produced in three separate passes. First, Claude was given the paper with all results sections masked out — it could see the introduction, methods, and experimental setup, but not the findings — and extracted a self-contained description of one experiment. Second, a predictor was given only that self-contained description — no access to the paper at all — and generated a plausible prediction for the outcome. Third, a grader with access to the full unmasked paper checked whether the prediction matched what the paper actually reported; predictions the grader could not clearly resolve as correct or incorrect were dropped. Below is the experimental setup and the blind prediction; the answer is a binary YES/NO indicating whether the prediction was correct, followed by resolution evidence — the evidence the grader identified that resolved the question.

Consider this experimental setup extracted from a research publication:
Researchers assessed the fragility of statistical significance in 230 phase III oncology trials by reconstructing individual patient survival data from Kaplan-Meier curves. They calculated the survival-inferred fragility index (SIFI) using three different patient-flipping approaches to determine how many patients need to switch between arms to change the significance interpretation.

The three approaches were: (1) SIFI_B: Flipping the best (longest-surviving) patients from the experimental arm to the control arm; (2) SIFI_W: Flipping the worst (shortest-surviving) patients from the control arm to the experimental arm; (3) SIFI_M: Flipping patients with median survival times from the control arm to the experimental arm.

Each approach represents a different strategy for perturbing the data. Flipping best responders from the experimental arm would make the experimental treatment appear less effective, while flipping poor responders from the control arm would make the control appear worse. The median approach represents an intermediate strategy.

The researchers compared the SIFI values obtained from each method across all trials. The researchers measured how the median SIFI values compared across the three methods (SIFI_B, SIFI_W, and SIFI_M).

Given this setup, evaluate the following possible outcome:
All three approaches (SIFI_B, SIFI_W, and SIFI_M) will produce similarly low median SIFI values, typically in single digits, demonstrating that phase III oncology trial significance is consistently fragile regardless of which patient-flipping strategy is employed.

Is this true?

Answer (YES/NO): NO